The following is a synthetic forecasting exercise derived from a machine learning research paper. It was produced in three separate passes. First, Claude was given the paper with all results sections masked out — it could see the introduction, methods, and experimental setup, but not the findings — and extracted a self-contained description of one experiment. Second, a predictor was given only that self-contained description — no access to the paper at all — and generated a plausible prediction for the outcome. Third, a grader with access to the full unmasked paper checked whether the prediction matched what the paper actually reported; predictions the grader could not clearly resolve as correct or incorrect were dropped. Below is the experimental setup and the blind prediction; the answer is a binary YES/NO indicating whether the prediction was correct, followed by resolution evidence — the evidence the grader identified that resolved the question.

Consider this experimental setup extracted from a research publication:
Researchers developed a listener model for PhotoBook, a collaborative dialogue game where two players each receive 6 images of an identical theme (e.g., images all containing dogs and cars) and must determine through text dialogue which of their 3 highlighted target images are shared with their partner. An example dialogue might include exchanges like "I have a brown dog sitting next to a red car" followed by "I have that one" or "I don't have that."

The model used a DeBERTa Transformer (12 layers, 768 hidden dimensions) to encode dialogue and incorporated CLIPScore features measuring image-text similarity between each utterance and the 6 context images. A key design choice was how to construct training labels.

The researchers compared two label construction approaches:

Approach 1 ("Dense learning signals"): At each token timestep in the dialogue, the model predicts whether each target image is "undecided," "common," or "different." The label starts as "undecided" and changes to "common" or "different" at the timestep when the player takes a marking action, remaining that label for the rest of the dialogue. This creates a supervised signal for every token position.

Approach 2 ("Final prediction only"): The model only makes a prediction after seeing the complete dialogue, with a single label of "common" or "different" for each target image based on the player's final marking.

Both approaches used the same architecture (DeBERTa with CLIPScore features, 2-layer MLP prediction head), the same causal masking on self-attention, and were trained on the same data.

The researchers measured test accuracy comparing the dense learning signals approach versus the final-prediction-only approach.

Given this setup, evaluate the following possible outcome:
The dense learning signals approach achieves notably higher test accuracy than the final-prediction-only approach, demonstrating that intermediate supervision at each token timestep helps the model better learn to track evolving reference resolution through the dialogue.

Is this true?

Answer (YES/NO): YES